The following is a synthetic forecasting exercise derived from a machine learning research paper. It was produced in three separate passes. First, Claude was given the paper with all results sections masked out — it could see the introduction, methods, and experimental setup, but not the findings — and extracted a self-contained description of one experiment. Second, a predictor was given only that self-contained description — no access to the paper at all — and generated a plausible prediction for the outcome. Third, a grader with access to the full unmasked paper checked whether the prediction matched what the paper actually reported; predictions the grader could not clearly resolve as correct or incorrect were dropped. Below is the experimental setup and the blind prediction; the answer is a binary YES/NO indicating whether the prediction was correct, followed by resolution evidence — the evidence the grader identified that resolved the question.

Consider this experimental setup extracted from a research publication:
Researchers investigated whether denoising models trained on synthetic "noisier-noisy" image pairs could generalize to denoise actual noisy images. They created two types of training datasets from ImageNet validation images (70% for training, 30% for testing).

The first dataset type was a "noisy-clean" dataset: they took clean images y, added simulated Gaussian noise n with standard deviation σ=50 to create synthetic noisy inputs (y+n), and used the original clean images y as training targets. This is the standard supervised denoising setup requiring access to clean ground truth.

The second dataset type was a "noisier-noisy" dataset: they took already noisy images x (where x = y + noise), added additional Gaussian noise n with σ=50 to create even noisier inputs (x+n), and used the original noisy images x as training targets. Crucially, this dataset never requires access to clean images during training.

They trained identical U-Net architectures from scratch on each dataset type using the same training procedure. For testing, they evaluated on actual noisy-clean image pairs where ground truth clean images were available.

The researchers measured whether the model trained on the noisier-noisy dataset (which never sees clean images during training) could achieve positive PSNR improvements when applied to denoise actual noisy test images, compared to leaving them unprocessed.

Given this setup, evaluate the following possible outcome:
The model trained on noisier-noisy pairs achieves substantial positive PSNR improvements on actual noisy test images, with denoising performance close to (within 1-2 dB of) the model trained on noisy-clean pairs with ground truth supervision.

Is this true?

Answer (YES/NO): YES